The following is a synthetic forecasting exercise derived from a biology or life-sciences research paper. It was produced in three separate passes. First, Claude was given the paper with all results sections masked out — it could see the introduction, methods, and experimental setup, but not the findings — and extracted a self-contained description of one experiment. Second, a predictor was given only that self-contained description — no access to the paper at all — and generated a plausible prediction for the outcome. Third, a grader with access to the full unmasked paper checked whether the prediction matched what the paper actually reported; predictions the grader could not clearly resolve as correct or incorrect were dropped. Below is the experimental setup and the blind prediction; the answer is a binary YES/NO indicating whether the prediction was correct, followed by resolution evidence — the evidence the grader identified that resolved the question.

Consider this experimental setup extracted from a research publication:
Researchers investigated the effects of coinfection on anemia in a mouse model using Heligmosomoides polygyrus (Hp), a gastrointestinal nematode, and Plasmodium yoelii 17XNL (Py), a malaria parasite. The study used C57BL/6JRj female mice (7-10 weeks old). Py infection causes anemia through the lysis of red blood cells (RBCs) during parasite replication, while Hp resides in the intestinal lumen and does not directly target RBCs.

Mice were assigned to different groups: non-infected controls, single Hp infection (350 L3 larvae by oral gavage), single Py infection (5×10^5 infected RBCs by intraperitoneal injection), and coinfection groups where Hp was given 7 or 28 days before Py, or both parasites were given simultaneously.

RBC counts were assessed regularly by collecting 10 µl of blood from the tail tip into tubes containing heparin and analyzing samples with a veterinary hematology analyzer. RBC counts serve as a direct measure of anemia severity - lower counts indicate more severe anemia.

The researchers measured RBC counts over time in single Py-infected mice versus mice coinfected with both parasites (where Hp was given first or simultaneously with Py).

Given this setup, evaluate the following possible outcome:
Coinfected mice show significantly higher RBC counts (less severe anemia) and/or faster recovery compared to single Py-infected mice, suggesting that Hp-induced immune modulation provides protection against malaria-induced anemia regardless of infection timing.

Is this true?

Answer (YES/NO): NO